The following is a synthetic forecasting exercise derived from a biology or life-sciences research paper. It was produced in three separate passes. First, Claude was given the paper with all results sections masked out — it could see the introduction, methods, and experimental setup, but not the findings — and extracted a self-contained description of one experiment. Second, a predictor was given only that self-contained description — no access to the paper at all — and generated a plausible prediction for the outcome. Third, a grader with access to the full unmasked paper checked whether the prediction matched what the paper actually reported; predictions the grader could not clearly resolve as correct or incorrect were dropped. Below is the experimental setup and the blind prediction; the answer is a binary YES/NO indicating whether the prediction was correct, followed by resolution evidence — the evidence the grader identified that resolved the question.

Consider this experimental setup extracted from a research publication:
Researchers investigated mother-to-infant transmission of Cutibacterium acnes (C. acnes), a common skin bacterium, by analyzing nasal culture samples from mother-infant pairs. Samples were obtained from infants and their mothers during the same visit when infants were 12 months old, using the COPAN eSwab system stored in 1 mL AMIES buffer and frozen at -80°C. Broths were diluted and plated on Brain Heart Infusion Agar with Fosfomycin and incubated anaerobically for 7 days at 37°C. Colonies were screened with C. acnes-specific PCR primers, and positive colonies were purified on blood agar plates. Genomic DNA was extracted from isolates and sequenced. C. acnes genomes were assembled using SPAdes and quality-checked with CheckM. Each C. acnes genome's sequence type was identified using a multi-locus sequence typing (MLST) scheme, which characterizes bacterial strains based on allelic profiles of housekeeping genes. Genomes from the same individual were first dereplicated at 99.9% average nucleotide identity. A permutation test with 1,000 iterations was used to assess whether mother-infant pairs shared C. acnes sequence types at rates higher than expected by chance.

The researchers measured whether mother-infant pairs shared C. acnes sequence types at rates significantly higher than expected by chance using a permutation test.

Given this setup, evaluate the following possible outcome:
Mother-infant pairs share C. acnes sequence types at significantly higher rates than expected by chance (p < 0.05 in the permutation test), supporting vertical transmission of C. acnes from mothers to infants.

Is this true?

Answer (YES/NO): YES